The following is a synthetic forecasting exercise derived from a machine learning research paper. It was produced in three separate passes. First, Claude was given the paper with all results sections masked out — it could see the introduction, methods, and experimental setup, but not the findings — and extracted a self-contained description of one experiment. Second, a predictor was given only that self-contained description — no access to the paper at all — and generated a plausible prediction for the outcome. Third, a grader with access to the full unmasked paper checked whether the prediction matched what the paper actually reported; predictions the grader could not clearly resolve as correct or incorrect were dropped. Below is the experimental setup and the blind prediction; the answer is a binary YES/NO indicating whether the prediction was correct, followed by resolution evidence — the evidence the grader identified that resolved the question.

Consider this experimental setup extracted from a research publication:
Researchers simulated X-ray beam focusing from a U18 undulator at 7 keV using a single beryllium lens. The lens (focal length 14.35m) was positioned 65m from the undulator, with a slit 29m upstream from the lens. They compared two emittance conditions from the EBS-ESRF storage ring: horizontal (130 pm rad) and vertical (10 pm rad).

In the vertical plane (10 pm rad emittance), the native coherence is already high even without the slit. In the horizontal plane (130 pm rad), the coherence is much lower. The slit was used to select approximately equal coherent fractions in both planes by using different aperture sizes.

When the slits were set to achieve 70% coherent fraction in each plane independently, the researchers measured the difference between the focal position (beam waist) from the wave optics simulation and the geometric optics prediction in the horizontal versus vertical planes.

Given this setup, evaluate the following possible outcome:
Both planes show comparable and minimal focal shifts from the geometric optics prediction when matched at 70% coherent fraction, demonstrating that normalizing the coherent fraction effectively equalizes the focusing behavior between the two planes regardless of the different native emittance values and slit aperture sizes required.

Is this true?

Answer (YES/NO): NO